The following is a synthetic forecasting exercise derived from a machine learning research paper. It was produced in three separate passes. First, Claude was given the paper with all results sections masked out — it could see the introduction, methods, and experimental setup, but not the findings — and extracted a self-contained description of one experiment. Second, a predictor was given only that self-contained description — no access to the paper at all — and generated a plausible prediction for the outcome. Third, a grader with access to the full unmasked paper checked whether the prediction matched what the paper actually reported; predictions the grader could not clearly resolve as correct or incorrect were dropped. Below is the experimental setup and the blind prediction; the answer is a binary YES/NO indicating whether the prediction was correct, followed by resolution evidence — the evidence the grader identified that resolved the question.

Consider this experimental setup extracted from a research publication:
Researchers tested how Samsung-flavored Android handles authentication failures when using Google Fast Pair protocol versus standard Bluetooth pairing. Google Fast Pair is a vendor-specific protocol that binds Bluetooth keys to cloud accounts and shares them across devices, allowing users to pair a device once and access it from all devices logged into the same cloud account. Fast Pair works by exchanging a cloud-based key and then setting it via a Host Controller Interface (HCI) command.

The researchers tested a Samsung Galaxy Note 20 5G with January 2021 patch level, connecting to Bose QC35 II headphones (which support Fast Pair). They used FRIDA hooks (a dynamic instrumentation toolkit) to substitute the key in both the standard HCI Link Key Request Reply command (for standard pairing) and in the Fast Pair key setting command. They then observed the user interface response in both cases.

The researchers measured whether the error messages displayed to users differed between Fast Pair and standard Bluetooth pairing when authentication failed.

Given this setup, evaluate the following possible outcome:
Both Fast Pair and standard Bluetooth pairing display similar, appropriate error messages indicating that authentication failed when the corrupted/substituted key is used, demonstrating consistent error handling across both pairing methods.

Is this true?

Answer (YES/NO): NO